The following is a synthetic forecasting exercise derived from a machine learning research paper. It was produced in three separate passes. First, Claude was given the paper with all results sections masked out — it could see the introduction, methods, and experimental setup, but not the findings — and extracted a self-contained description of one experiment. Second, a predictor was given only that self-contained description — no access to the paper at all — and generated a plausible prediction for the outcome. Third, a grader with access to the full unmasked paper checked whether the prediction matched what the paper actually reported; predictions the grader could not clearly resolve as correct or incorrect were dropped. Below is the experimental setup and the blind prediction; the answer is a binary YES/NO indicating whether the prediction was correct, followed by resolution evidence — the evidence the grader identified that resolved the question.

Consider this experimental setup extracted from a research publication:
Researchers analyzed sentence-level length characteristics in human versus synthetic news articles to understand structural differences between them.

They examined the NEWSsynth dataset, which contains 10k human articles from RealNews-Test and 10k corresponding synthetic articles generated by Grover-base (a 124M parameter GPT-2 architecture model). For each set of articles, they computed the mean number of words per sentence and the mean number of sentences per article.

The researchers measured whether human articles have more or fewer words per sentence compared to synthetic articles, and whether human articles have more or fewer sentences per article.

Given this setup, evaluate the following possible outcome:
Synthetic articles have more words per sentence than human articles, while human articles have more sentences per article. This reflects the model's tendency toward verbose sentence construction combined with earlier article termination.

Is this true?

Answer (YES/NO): YES